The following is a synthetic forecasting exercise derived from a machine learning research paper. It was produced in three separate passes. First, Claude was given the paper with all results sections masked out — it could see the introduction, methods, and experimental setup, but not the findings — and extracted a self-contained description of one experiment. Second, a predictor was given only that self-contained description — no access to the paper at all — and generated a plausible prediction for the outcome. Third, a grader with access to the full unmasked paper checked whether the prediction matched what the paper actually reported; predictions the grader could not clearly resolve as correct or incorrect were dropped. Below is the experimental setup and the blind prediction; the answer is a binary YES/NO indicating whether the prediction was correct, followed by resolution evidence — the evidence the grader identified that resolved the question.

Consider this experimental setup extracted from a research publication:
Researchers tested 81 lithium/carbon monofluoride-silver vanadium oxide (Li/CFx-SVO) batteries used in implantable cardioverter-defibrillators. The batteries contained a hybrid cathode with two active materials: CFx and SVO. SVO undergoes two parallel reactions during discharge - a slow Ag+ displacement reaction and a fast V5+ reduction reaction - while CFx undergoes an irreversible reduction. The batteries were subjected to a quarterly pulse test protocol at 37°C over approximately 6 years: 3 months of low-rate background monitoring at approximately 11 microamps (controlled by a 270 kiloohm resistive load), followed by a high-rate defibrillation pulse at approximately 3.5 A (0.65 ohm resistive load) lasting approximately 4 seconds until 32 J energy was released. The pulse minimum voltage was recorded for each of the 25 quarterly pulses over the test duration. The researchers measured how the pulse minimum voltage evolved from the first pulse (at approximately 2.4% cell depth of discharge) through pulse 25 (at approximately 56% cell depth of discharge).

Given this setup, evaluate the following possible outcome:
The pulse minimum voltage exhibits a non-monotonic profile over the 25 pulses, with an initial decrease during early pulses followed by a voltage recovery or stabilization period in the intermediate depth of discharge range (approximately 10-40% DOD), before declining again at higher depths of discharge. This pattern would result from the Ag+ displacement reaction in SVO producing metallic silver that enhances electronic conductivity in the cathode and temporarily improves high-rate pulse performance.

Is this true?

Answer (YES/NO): NO